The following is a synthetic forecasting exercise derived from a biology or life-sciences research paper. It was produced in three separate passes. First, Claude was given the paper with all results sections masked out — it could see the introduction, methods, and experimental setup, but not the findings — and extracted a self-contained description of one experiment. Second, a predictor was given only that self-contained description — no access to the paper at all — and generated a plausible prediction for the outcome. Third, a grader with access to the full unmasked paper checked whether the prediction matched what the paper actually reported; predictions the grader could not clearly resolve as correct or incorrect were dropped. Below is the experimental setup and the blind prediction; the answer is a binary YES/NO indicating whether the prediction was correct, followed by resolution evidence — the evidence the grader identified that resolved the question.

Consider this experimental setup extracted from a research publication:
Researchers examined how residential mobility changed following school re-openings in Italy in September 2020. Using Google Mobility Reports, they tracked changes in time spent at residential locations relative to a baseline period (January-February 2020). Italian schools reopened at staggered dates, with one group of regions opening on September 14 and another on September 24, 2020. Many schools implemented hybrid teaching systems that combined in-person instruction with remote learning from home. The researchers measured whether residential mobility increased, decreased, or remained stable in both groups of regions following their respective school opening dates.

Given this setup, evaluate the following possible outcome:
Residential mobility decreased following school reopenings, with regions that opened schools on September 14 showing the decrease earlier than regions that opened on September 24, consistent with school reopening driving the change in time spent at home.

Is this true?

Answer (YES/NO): NO